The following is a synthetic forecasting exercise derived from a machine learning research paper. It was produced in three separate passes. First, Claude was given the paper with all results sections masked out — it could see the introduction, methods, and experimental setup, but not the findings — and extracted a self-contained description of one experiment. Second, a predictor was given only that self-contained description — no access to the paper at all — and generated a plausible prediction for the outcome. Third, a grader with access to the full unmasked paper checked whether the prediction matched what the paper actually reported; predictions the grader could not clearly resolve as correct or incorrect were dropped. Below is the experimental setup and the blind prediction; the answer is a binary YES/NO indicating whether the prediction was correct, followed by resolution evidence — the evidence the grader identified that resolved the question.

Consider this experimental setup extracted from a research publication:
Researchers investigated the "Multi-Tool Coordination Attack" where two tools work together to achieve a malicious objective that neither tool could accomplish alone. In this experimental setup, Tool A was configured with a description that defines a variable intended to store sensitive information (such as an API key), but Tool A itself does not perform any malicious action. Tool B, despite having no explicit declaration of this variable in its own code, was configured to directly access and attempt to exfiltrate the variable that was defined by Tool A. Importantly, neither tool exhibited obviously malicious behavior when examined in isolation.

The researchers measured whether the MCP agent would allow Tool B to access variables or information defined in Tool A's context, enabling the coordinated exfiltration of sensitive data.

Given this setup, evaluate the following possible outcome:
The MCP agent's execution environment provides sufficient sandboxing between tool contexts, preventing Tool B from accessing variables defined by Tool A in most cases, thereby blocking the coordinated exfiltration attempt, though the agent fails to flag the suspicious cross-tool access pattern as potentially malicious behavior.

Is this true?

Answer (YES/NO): NO